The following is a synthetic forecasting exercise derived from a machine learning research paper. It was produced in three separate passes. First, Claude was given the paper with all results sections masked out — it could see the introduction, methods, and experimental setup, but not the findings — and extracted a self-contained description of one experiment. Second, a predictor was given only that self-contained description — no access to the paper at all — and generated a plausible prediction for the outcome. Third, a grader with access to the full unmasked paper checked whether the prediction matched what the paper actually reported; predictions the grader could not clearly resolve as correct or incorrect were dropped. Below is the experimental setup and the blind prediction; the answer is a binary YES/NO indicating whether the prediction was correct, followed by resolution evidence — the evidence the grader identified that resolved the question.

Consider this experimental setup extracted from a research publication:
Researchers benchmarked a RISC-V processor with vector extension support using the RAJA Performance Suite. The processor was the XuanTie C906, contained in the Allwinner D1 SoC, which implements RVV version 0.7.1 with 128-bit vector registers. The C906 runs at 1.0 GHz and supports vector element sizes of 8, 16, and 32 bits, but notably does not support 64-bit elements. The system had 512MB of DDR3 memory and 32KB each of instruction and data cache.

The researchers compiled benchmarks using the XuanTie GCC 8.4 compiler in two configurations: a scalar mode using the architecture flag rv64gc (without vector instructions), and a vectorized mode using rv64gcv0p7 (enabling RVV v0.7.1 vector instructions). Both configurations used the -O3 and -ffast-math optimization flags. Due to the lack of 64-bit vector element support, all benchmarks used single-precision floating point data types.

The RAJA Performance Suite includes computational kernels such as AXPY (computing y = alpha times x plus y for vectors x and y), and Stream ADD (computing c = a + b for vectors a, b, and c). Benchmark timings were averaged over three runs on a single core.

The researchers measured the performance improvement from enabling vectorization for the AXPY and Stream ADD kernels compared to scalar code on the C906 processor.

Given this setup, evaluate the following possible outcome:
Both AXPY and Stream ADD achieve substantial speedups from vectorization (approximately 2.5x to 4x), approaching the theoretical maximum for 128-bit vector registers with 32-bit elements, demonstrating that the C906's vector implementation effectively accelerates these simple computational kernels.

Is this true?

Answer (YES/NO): NO